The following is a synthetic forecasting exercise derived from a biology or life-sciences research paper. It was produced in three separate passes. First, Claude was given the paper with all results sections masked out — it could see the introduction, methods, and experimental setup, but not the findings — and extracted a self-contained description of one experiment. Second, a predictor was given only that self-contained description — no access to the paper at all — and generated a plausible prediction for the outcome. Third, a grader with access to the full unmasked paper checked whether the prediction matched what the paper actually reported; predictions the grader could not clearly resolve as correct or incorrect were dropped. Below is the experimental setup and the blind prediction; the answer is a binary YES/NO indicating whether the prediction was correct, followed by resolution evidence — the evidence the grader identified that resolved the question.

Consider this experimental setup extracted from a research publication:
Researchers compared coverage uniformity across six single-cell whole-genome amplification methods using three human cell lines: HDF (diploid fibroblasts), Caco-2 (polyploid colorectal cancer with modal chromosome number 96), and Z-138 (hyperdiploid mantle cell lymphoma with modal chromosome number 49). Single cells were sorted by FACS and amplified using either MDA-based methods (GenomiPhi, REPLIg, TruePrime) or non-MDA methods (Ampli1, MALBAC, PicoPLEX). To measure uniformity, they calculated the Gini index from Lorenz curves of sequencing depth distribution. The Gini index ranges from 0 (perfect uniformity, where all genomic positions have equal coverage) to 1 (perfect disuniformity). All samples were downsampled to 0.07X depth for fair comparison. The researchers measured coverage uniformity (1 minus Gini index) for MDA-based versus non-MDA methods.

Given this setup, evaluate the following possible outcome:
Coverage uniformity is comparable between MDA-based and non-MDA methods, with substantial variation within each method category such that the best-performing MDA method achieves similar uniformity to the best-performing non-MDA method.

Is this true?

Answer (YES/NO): NO